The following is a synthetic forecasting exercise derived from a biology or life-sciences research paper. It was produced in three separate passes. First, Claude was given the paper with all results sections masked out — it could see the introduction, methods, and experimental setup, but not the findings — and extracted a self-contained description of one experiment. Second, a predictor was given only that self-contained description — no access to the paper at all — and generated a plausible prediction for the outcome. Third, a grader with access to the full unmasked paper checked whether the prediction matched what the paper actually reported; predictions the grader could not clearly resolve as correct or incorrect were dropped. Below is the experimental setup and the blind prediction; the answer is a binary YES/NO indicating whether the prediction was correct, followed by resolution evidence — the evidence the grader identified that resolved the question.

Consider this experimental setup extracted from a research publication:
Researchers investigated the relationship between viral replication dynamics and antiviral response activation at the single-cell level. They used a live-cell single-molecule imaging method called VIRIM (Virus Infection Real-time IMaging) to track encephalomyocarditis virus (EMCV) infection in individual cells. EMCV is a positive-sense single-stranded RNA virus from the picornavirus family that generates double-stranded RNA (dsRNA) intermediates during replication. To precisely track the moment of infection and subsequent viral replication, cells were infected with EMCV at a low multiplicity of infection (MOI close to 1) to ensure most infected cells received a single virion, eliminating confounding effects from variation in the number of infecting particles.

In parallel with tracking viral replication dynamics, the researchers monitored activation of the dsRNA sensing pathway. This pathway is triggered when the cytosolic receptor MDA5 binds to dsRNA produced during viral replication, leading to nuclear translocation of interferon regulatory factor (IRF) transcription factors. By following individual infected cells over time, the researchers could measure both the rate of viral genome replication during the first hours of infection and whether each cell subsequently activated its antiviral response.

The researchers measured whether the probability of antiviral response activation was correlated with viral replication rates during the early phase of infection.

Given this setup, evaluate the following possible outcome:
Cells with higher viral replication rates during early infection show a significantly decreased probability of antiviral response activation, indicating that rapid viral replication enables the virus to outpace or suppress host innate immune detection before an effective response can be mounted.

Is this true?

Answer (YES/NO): YES